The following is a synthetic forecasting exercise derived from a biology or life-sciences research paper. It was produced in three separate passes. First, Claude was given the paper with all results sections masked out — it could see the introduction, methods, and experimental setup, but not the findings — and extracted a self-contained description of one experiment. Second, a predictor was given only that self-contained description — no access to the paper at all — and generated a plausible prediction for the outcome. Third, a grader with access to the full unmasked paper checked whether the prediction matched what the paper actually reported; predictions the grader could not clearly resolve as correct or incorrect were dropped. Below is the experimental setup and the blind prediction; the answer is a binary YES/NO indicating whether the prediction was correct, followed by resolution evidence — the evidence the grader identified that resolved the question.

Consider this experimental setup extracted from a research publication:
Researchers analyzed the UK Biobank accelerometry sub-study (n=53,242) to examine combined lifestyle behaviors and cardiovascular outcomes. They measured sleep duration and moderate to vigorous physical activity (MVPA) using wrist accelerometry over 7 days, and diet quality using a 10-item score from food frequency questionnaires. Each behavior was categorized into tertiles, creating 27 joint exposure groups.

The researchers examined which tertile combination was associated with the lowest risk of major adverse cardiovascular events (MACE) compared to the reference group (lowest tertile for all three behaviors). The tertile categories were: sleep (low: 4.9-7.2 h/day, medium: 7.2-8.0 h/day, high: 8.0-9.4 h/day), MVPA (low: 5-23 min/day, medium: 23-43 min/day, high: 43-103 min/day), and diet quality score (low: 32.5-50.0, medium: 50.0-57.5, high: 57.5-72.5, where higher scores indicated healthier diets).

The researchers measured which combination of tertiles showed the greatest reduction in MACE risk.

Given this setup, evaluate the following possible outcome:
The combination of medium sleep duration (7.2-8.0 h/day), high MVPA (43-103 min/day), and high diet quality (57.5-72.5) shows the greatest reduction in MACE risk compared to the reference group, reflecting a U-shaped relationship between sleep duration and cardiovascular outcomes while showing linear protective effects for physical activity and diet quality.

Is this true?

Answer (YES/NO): NO